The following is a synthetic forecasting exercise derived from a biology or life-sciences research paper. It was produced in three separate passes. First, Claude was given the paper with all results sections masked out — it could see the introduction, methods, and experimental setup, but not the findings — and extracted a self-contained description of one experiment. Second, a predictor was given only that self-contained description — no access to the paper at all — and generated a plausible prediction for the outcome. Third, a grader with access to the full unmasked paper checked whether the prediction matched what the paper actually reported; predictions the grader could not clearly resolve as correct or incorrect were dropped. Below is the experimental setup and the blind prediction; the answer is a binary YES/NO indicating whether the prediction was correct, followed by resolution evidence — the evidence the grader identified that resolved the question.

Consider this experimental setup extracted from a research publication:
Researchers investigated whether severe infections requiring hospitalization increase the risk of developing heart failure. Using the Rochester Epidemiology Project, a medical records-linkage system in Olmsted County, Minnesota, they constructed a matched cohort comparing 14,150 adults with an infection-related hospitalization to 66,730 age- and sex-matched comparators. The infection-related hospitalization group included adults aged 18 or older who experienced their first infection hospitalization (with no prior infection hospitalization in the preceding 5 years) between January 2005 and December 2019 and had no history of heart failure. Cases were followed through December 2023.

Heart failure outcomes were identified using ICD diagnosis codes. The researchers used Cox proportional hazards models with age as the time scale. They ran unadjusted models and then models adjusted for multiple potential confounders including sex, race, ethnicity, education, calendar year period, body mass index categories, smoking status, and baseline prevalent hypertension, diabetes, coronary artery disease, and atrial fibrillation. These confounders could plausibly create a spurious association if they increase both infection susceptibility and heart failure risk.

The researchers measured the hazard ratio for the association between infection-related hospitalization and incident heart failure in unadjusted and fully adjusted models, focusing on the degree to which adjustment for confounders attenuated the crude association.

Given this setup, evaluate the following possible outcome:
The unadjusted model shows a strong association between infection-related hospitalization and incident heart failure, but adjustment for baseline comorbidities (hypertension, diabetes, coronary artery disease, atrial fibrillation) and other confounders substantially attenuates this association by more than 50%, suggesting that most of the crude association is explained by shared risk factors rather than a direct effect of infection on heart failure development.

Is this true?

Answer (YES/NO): NO